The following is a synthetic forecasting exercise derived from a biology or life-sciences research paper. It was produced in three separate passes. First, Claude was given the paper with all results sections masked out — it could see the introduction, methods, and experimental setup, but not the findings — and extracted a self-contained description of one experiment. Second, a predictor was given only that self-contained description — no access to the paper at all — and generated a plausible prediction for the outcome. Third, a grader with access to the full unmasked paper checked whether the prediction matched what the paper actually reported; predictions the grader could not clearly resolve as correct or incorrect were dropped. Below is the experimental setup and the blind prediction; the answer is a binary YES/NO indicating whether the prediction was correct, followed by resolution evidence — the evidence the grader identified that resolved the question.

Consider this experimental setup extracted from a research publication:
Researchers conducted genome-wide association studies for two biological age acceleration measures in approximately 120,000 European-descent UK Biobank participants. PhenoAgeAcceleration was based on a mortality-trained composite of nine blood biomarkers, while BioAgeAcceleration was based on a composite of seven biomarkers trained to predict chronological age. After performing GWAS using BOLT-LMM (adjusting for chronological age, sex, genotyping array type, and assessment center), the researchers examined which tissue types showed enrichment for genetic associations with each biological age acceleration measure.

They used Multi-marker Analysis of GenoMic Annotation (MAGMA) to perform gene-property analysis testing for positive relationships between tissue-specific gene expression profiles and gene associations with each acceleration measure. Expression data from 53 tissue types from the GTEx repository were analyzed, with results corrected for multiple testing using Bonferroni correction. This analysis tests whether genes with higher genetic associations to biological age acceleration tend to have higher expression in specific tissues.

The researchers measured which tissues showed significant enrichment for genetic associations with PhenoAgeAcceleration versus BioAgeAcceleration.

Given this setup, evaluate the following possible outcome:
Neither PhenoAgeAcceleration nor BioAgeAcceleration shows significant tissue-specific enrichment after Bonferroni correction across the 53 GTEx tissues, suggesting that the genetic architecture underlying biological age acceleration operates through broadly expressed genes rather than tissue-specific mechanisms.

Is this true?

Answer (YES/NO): NO